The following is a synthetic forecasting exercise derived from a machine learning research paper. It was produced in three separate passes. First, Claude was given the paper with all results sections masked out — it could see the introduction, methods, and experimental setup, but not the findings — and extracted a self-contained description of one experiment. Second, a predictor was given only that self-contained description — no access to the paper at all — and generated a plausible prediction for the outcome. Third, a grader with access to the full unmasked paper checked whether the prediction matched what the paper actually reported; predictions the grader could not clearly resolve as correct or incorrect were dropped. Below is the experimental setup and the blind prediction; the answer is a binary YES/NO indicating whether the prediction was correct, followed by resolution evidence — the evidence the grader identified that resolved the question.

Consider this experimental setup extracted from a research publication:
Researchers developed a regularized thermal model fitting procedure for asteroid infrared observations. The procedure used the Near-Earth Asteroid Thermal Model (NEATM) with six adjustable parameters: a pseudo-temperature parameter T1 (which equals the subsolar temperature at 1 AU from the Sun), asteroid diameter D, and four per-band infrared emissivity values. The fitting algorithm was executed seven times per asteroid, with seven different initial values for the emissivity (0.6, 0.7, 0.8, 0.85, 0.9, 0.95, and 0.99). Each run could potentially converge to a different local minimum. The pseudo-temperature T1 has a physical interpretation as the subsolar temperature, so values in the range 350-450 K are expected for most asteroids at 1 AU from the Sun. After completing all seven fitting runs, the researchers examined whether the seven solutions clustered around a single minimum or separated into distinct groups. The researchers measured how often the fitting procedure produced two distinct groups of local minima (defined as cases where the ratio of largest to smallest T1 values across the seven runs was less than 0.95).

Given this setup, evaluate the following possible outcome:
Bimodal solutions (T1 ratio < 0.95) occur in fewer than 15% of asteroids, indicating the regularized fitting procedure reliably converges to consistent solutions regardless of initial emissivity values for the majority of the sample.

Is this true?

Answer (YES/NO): YES